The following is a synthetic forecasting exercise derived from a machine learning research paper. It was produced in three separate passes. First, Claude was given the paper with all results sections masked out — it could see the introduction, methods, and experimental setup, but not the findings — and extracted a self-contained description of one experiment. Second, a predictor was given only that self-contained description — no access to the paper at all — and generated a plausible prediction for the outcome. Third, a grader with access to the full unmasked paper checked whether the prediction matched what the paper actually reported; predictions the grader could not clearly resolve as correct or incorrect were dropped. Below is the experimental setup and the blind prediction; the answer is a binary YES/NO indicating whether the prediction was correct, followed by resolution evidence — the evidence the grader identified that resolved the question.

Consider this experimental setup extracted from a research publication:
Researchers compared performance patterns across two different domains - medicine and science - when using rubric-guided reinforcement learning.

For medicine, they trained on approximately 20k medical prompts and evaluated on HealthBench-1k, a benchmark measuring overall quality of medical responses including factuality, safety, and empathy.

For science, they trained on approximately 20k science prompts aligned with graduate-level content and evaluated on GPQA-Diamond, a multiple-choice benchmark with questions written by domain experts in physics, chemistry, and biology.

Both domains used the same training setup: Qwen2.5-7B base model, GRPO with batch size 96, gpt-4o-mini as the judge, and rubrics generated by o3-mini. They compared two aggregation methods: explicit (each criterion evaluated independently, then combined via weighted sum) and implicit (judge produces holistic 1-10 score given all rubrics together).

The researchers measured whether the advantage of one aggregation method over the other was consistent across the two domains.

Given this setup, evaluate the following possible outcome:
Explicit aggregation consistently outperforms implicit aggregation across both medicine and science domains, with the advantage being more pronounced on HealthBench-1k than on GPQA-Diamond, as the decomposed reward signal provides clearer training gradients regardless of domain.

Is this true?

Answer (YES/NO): NO